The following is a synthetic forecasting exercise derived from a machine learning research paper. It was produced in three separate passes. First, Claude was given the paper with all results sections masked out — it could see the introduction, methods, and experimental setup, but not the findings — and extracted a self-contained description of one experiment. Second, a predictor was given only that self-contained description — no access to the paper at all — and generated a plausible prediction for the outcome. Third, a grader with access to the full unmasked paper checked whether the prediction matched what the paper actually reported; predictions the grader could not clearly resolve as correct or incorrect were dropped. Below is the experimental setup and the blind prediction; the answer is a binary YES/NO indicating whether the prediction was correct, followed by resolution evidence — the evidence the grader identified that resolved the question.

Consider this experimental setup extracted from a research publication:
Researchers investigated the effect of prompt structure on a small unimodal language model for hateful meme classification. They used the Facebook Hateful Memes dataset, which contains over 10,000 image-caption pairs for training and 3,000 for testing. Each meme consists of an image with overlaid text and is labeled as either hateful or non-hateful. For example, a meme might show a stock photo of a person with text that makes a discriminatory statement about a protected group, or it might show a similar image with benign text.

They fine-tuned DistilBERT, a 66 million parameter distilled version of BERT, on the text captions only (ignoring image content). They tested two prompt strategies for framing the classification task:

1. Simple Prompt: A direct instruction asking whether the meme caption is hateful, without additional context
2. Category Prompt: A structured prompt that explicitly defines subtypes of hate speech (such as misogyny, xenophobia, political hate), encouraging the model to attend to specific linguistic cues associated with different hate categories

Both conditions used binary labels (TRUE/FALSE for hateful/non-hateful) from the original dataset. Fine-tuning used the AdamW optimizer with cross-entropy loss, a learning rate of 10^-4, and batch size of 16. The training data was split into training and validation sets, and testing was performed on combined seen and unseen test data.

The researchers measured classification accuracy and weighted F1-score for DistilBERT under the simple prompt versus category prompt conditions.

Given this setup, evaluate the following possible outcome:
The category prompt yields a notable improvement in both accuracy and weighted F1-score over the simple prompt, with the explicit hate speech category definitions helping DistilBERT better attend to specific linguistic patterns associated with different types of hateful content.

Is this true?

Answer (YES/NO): NO